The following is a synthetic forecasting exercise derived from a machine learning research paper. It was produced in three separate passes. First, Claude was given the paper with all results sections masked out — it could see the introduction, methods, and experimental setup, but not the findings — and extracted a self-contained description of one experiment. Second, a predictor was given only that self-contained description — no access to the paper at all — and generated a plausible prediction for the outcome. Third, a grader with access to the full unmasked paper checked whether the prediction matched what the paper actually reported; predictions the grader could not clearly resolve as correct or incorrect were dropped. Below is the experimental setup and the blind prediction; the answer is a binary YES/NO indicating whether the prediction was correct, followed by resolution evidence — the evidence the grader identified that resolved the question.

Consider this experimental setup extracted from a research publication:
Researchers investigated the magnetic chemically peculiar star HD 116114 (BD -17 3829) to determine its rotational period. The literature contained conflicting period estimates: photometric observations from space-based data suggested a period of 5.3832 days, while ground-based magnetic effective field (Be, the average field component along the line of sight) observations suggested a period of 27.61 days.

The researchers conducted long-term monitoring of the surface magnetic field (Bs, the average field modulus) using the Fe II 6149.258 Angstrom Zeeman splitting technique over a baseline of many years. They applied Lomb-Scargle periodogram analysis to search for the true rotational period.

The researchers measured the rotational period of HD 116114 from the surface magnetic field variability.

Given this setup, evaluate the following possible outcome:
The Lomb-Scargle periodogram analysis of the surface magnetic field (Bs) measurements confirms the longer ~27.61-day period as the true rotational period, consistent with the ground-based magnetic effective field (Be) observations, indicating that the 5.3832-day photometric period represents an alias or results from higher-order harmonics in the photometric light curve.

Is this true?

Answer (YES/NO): NO